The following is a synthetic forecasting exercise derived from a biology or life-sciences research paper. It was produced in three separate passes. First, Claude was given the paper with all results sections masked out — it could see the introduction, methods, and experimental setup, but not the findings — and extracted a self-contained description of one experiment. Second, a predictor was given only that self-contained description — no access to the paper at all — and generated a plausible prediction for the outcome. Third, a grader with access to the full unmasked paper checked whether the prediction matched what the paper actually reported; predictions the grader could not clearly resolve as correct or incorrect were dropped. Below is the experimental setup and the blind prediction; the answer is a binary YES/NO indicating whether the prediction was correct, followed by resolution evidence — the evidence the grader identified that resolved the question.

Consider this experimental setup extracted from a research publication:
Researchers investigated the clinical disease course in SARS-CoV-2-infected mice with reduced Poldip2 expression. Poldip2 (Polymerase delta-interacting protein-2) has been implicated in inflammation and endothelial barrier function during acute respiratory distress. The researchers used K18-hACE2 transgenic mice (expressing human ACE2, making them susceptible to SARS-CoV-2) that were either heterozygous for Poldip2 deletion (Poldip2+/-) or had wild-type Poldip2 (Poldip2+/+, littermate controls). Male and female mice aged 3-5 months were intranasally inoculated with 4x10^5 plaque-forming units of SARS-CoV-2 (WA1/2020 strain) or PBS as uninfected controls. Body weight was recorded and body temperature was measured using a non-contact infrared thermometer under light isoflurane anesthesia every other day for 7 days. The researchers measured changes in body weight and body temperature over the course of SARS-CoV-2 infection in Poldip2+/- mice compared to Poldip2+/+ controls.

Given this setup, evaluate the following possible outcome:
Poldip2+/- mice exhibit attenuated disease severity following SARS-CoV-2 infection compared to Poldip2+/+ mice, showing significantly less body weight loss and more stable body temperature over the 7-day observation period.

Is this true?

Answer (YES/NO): NO